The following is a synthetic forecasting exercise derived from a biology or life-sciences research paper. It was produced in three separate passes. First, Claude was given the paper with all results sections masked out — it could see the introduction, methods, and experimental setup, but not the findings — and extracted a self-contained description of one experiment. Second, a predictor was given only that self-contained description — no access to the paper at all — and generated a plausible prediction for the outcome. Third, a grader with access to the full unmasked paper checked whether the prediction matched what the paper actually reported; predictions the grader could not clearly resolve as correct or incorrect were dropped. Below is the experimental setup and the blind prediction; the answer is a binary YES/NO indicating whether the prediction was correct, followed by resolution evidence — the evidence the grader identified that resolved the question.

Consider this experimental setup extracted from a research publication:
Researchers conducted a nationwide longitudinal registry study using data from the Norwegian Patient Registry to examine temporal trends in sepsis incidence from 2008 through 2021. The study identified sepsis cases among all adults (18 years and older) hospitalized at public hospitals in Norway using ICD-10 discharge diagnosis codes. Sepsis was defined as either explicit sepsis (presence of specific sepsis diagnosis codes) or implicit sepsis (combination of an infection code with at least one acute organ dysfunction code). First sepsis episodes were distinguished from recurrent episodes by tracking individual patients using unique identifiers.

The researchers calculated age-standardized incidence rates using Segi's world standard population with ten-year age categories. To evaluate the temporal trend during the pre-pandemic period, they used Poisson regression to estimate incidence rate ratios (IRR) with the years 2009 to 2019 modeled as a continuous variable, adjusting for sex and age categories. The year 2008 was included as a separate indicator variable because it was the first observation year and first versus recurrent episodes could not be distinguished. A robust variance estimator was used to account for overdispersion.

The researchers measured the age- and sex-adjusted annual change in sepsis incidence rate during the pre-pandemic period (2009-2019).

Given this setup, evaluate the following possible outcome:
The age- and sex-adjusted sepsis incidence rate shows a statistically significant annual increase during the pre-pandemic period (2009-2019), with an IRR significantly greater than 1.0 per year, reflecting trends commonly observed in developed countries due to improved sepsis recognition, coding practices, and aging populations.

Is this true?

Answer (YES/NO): NO